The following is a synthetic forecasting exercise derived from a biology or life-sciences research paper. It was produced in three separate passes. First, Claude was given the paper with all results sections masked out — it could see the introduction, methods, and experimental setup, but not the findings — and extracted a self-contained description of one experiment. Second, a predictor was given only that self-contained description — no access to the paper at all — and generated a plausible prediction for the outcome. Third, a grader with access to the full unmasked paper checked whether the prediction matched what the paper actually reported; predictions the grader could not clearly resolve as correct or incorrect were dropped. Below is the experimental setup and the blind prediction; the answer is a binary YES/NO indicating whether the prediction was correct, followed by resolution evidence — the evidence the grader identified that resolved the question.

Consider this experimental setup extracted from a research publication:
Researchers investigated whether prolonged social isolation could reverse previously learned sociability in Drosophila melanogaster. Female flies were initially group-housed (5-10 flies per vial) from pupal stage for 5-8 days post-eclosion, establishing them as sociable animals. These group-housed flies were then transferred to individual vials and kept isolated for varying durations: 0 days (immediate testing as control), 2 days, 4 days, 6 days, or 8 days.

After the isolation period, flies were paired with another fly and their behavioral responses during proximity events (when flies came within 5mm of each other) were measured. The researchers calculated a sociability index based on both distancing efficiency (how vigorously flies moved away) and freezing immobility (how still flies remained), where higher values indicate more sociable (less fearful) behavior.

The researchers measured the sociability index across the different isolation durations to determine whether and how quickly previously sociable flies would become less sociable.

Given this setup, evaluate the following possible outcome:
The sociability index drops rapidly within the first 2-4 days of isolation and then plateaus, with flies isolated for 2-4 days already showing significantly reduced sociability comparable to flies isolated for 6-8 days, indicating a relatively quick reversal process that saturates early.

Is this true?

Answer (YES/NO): NO